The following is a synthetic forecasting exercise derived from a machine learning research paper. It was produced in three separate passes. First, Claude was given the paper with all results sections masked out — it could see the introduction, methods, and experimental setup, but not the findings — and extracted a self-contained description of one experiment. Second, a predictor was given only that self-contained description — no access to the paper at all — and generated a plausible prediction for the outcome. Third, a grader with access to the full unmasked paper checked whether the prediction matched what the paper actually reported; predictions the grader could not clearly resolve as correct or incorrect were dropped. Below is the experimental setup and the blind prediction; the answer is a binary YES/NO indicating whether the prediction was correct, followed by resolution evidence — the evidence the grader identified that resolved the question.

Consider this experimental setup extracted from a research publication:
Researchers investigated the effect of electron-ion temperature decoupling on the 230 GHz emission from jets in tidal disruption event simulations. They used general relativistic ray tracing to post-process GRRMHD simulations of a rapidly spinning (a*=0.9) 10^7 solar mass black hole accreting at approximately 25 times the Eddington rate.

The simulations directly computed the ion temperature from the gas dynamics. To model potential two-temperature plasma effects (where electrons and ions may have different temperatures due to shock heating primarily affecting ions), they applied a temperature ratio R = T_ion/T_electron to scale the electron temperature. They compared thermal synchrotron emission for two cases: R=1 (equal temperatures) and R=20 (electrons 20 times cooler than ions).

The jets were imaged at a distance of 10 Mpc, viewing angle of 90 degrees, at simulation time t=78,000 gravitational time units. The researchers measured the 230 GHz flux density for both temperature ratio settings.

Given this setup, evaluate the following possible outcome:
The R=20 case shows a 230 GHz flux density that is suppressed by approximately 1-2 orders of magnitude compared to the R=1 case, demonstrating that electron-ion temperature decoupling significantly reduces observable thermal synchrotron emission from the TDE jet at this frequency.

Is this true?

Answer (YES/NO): YES